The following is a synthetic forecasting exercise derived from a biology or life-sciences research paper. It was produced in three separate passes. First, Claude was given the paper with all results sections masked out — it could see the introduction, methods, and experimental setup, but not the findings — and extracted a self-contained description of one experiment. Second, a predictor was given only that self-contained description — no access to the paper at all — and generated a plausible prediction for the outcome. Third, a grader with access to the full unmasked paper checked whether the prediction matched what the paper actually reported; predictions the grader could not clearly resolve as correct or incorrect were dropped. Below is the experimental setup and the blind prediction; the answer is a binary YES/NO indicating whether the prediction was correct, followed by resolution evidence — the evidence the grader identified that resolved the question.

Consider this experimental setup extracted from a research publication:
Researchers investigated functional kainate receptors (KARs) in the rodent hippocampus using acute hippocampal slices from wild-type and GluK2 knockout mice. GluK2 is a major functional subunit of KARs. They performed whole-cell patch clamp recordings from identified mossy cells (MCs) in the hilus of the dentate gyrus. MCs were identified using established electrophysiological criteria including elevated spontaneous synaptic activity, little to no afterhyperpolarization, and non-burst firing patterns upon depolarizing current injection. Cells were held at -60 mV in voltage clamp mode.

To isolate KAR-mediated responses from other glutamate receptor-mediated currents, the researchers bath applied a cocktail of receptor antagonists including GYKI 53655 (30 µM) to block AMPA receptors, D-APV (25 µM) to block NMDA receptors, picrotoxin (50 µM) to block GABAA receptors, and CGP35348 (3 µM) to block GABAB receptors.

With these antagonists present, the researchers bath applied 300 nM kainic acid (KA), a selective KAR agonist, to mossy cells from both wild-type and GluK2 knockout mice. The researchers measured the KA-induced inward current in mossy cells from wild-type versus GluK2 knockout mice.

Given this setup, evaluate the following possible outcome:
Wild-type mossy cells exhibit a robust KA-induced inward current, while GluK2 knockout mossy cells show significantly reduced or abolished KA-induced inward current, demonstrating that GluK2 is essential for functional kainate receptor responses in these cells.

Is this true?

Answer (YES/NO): YES